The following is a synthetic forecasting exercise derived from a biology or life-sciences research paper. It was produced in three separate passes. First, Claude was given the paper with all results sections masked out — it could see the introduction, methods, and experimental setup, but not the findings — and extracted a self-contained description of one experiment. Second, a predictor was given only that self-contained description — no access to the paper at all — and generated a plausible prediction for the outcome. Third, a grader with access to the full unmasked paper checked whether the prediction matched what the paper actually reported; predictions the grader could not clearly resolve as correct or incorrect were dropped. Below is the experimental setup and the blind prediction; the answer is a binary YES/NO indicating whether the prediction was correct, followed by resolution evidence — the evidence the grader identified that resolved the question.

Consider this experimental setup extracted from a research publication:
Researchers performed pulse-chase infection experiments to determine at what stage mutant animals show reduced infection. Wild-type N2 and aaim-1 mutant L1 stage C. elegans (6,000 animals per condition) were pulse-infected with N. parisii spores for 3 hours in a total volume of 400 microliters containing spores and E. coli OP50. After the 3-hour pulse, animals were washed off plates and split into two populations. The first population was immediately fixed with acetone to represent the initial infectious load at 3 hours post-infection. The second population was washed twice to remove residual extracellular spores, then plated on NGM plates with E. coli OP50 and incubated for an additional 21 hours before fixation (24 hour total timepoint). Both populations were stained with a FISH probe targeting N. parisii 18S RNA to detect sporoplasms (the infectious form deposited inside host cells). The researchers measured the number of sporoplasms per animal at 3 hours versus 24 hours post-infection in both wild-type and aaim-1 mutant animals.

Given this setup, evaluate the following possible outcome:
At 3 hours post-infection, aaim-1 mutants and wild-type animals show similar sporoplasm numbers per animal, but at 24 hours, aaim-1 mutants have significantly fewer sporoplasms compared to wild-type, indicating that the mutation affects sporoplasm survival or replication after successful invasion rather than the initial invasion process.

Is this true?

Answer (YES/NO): NO